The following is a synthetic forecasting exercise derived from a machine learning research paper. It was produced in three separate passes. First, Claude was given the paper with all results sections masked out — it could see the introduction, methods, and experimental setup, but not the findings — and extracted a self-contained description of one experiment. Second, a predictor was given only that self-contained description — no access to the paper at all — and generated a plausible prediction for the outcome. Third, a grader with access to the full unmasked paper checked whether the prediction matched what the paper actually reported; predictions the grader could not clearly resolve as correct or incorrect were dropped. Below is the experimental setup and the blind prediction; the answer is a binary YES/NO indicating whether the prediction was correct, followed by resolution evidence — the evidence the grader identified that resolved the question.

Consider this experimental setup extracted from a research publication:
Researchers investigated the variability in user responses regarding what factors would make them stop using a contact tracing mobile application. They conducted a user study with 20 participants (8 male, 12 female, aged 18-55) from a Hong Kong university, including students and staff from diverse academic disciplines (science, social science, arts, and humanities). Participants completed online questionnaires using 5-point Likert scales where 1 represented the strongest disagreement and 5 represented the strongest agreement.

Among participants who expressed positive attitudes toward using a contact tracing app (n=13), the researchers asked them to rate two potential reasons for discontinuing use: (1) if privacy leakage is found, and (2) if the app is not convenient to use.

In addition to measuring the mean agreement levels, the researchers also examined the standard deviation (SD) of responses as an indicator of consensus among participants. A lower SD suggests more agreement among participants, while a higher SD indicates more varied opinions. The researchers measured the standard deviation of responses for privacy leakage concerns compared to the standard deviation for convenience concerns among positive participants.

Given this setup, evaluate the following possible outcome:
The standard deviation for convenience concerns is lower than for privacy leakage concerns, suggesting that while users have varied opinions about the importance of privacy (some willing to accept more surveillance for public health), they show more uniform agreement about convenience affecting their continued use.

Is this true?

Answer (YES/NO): YES